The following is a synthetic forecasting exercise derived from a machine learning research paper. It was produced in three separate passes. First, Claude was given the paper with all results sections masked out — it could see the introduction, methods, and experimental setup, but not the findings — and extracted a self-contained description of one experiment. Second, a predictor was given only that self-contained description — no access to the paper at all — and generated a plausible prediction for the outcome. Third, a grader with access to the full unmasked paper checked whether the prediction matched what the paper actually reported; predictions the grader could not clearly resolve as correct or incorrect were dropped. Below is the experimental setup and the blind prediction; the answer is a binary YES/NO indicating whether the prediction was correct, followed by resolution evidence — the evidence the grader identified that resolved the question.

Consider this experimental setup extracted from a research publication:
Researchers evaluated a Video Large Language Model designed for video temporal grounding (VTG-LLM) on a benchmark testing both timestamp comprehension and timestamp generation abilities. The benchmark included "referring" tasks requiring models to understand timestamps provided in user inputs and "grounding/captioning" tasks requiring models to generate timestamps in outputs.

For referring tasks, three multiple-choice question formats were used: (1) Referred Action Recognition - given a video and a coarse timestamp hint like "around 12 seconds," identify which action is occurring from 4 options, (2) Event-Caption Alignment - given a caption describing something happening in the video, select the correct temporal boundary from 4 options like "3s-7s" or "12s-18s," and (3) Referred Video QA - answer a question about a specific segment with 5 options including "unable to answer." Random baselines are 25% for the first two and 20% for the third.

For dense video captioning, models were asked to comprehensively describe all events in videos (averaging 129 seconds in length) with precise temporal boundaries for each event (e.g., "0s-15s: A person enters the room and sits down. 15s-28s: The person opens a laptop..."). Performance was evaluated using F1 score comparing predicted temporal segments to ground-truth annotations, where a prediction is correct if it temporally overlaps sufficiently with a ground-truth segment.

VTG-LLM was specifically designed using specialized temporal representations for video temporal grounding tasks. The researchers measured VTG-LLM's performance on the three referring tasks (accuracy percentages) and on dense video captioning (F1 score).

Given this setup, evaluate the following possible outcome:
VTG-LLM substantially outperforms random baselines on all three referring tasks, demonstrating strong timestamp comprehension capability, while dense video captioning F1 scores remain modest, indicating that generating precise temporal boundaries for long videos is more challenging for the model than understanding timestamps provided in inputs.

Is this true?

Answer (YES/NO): NO